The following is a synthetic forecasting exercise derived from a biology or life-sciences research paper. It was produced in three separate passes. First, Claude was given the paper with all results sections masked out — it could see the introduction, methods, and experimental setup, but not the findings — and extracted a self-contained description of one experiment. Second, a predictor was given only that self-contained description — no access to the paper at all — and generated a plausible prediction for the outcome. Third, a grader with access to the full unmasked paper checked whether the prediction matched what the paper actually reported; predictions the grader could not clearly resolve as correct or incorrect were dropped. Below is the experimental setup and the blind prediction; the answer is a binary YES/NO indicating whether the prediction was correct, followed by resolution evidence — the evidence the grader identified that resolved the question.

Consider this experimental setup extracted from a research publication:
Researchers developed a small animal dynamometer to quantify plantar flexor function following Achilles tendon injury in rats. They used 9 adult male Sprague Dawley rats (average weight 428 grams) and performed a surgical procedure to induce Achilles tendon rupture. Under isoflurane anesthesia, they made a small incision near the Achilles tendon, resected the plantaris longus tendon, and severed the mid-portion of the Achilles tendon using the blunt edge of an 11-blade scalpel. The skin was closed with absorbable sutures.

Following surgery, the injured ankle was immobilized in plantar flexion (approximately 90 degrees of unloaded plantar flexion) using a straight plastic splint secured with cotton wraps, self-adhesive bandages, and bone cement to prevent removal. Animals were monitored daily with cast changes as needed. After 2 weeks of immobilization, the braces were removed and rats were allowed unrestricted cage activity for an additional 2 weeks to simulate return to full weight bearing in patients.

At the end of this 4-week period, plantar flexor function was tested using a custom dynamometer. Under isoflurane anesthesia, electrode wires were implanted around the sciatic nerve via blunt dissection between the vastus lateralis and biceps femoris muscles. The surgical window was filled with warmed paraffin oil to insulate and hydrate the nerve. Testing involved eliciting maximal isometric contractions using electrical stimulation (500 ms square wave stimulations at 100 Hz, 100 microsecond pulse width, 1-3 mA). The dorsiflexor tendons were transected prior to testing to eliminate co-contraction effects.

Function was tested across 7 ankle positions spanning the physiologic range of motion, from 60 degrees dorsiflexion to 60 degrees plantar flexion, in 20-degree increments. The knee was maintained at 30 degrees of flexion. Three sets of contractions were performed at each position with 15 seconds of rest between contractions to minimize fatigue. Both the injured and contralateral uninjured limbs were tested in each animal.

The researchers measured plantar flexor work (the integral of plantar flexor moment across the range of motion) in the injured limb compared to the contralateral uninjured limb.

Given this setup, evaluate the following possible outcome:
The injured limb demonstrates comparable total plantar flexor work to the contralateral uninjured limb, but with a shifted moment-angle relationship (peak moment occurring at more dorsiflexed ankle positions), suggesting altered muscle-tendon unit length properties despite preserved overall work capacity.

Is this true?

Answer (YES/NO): NO